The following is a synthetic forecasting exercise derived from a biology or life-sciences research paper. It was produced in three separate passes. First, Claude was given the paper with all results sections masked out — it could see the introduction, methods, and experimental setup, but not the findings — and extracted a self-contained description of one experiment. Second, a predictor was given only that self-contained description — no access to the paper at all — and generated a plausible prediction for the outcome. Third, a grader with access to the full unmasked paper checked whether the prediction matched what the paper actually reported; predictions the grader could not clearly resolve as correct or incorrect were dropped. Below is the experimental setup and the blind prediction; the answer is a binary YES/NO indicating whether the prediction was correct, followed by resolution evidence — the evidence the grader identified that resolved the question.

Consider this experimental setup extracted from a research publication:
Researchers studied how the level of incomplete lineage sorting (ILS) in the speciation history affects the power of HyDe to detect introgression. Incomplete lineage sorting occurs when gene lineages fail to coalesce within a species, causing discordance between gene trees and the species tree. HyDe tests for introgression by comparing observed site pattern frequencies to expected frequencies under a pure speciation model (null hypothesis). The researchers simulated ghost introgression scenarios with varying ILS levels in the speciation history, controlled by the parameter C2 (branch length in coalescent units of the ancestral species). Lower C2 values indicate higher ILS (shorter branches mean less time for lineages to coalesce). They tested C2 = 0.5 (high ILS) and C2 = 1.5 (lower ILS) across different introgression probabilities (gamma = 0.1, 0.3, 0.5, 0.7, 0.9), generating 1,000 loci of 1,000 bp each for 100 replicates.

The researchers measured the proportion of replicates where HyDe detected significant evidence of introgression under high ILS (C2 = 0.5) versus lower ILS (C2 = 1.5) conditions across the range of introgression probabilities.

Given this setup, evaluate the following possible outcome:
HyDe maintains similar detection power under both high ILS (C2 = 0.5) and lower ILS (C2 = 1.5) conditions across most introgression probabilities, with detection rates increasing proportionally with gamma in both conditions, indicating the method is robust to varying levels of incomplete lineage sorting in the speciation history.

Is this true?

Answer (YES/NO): NO